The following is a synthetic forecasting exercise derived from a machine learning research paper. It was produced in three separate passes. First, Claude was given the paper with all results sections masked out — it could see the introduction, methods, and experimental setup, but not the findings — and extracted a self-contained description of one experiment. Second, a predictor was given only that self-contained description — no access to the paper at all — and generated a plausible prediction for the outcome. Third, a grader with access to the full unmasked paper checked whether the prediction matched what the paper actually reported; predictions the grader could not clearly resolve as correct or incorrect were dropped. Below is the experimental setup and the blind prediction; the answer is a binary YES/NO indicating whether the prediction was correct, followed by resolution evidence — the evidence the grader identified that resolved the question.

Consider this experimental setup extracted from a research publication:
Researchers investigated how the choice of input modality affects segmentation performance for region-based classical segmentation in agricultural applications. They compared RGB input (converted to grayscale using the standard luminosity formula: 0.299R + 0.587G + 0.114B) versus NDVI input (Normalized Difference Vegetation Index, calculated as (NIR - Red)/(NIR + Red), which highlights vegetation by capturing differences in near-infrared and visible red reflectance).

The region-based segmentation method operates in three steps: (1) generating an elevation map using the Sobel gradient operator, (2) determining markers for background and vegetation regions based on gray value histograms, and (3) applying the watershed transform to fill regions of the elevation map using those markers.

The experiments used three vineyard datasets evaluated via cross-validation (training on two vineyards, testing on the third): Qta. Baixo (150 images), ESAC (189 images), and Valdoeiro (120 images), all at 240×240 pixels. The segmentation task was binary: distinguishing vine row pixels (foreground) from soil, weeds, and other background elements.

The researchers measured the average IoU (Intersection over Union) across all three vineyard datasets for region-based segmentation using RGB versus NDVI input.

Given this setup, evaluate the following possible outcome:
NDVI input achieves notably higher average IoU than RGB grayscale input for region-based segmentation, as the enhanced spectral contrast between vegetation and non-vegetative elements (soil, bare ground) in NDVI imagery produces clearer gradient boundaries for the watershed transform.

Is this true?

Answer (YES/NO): YES